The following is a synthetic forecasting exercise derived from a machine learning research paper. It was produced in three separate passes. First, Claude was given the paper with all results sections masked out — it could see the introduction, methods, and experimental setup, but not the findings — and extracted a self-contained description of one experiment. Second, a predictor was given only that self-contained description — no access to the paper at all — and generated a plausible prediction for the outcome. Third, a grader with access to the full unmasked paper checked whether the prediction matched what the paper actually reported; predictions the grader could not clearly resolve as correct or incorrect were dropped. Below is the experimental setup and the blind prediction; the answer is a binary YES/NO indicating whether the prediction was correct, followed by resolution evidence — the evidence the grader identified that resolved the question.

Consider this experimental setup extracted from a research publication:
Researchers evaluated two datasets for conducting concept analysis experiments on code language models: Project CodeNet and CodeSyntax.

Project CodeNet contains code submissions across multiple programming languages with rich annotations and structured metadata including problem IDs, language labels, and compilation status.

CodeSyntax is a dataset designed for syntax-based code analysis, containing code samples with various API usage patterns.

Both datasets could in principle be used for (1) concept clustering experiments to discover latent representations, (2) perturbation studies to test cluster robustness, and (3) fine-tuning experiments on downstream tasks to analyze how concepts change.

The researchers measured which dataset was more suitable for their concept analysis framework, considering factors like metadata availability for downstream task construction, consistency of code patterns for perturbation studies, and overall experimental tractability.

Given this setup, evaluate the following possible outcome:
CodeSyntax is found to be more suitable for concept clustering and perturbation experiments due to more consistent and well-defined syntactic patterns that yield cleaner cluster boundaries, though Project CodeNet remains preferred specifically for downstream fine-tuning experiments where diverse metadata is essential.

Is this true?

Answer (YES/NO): NO